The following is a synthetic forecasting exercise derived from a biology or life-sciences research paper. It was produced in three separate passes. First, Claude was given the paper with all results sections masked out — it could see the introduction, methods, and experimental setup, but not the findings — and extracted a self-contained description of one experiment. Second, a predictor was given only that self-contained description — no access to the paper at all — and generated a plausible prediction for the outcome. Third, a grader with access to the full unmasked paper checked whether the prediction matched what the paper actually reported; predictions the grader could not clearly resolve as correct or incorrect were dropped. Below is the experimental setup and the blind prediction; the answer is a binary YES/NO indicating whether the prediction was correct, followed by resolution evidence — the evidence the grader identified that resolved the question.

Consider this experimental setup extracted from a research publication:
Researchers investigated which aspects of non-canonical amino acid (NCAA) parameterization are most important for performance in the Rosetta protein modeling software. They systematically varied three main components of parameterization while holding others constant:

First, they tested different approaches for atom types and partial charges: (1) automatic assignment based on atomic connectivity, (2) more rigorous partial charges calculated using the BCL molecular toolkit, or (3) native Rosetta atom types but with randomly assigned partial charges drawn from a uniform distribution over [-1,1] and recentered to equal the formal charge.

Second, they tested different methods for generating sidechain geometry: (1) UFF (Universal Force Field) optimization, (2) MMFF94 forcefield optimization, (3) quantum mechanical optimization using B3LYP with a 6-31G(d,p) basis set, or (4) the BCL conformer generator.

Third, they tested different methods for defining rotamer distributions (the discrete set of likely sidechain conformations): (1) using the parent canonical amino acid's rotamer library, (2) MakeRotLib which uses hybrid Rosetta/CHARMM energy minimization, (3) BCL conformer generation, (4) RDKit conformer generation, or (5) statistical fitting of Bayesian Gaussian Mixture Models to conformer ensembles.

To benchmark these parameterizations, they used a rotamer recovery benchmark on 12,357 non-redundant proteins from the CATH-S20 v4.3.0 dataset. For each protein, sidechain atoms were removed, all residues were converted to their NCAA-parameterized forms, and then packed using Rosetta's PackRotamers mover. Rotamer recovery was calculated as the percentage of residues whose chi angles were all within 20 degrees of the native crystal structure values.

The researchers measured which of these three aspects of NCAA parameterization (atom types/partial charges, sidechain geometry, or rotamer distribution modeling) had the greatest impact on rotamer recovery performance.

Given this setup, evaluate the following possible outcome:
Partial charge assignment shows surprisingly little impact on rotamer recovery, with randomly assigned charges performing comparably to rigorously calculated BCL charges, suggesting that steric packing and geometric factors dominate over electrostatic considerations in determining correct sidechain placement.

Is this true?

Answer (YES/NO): NO